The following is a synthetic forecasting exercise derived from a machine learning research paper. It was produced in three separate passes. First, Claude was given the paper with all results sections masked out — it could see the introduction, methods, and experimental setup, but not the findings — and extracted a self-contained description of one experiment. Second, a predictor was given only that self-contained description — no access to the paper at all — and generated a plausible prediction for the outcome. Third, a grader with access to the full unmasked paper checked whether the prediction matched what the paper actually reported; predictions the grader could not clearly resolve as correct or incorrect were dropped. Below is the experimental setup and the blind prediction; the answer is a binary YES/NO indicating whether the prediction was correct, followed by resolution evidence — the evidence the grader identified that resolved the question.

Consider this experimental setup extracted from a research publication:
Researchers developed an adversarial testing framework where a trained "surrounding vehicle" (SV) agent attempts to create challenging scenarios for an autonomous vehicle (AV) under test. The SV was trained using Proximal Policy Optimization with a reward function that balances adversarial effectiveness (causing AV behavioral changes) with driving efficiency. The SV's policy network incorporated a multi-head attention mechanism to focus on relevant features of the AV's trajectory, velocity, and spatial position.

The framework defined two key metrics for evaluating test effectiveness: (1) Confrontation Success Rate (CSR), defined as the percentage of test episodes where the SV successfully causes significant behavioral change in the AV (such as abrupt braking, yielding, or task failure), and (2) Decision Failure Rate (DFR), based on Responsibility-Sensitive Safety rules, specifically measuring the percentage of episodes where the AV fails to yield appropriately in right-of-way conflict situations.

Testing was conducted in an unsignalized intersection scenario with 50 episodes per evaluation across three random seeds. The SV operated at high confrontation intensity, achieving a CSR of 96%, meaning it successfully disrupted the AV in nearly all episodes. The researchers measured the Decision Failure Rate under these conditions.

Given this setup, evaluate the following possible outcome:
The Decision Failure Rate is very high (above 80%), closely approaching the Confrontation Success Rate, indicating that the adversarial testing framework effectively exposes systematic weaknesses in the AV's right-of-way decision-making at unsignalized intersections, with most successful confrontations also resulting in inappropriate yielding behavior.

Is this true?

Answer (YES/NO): NO